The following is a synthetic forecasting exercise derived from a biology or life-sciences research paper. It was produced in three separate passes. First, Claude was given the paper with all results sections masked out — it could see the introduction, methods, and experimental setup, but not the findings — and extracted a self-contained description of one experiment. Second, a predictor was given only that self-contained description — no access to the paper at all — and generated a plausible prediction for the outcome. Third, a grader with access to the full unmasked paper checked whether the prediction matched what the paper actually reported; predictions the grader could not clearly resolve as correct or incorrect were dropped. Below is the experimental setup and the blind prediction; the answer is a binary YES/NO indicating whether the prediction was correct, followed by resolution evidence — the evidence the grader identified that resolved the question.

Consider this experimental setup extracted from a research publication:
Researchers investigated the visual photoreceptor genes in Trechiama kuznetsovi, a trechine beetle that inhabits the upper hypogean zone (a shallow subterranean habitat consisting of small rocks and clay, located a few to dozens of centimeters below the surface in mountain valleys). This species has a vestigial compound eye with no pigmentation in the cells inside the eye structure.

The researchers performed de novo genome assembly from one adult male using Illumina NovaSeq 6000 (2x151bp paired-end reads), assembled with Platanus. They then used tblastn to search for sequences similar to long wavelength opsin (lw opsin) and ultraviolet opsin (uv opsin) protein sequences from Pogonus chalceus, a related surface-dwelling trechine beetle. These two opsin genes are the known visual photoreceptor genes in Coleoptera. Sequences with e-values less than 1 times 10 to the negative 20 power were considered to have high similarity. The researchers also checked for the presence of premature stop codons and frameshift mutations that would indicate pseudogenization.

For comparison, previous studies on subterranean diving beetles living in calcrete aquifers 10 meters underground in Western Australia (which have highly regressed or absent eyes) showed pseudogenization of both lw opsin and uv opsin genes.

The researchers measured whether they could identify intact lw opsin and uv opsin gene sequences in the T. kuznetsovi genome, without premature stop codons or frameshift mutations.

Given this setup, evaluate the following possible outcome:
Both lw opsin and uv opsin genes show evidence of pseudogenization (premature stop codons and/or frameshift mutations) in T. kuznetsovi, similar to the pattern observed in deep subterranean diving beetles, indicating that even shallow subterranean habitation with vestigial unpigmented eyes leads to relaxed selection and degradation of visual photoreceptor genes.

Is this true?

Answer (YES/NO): NO